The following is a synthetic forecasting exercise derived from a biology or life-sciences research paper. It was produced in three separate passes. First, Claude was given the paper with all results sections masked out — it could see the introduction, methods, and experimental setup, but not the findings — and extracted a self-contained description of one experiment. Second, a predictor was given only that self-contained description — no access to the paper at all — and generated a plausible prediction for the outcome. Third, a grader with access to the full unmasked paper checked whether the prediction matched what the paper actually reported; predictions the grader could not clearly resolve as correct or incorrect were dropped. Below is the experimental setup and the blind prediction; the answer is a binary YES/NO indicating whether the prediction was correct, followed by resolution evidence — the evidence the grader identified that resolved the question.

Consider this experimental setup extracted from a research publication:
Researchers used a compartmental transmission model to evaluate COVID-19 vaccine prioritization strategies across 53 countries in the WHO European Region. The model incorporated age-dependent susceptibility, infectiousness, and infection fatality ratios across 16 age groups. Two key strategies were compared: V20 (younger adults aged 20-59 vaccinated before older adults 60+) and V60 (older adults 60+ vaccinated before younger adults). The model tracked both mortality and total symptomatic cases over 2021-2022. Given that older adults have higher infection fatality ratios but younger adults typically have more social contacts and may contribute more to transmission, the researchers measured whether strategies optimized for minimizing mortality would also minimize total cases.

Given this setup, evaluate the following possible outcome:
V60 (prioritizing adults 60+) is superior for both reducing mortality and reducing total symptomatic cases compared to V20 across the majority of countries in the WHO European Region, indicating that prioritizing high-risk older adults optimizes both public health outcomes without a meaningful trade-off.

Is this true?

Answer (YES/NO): NO